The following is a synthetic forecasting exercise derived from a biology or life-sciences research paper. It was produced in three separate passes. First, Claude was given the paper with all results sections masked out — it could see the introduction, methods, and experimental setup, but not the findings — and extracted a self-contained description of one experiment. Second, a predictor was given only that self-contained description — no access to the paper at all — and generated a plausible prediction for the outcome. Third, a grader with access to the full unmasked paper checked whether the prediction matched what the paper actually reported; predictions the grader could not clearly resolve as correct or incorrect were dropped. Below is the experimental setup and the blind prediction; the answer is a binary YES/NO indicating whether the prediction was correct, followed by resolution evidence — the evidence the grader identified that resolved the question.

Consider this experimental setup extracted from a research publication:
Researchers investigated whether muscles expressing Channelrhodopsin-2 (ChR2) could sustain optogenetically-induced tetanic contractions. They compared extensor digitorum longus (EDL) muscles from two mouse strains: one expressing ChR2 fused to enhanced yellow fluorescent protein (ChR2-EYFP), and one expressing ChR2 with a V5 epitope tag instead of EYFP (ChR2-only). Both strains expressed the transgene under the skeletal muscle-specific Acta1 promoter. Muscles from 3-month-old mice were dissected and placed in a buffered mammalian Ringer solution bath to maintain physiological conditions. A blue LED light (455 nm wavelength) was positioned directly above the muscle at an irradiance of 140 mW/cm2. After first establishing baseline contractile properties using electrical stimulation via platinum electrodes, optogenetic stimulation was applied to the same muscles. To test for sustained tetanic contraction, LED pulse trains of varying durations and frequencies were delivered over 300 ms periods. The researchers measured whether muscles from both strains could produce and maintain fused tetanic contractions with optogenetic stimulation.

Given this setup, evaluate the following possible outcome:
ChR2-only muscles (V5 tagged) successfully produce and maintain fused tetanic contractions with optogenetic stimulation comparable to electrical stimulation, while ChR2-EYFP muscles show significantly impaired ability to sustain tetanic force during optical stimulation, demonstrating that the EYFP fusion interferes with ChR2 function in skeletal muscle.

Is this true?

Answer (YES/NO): NO